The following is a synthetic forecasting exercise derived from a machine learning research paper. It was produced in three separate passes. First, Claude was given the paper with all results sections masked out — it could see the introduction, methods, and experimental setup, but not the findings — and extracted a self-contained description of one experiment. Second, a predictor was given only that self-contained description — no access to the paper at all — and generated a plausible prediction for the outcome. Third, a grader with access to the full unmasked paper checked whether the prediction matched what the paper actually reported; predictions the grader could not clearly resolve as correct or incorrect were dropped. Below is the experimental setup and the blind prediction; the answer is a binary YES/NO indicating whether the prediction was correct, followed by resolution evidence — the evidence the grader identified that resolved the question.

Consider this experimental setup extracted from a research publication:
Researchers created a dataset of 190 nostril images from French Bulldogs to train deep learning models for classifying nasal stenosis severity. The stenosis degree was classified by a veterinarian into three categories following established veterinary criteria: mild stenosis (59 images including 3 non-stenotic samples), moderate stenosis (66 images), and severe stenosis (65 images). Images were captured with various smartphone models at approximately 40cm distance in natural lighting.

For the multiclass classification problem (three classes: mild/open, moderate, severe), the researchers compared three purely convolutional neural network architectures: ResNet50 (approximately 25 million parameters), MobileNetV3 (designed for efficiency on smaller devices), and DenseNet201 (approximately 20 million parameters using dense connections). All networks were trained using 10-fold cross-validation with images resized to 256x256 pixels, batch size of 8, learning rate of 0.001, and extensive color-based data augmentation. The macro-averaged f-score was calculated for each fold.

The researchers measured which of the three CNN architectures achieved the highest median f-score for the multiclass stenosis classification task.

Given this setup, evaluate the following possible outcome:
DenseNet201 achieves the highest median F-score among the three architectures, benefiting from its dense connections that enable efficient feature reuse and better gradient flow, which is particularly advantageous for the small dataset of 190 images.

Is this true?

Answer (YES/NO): NO